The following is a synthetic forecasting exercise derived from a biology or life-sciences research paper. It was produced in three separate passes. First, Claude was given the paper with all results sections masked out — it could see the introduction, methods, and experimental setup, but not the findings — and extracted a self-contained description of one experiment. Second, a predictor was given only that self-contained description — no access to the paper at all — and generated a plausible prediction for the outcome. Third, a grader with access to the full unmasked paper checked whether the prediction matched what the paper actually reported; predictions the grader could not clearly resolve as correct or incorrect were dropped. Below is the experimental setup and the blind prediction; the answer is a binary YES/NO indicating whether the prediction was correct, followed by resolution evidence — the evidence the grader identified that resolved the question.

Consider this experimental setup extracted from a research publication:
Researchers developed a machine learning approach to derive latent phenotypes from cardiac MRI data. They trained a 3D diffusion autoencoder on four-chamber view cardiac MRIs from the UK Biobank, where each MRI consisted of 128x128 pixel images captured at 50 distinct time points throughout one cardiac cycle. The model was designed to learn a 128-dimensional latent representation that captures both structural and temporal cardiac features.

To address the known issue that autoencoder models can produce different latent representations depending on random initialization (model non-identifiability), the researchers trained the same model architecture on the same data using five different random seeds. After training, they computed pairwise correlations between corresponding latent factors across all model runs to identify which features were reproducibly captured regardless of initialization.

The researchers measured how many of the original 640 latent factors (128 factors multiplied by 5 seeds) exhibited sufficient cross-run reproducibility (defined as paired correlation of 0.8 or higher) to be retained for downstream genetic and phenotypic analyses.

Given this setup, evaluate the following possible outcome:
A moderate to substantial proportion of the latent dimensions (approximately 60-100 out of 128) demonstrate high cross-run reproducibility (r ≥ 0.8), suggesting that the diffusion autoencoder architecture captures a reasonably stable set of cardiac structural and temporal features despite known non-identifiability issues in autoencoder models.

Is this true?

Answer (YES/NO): NO